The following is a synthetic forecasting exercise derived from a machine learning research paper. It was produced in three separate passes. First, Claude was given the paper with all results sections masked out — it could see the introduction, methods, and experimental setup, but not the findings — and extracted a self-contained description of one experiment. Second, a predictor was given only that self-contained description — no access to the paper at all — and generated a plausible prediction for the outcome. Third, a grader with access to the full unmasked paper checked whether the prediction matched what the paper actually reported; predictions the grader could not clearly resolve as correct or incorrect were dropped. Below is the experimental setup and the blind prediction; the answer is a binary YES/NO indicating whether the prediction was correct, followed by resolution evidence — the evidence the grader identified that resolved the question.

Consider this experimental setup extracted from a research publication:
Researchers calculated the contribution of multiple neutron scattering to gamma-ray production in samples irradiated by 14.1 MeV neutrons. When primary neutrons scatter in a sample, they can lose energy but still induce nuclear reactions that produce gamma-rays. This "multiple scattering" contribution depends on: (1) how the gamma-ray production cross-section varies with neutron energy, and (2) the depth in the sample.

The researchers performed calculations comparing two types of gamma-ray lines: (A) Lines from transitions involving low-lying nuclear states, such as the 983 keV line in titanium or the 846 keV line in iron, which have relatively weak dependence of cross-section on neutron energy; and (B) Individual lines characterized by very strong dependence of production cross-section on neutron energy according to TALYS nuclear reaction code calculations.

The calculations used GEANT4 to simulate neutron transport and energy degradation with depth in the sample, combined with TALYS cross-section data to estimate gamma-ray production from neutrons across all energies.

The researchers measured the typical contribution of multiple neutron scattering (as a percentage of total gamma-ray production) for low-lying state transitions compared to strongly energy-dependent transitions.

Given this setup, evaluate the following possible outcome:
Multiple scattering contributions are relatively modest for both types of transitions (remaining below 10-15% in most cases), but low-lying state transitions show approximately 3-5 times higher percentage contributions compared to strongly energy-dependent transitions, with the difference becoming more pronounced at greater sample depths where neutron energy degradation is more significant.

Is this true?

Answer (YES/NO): NO